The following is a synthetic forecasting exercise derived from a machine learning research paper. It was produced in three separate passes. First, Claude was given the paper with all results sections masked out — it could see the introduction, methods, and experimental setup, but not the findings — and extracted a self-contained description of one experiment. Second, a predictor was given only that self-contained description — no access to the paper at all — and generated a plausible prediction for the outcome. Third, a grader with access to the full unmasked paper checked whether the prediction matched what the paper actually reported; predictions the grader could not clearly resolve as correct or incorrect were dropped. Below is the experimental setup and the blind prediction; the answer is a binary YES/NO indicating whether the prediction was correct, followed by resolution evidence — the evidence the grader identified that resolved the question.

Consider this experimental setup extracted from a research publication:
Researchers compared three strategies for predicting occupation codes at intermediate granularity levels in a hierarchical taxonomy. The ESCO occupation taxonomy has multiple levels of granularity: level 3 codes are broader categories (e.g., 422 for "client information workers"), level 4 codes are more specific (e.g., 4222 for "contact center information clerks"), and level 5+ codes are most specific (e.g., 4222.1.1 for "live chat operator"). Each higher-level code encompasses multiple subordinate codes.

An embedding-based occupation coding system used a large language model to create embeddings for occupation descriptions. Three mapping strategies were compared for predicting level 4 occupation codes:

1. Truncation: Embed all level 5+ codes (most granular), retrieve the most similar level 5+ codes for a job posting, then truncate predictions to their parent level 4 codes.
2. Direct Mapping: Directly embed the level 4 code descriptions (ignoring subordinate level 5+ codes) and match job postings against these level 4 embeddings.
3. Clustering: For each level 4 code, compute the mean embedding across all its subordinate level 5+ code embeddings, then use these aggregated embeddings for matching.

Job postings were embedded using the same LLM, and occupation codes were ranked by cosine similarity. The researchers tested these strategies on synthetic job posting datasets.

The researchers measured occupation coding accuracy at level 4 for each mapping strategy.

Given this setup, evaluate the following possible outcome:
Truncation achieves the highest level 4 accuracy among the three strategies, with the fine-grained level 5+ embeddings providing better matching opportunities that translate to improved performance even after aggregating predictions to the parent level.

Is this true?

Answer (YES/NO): YES